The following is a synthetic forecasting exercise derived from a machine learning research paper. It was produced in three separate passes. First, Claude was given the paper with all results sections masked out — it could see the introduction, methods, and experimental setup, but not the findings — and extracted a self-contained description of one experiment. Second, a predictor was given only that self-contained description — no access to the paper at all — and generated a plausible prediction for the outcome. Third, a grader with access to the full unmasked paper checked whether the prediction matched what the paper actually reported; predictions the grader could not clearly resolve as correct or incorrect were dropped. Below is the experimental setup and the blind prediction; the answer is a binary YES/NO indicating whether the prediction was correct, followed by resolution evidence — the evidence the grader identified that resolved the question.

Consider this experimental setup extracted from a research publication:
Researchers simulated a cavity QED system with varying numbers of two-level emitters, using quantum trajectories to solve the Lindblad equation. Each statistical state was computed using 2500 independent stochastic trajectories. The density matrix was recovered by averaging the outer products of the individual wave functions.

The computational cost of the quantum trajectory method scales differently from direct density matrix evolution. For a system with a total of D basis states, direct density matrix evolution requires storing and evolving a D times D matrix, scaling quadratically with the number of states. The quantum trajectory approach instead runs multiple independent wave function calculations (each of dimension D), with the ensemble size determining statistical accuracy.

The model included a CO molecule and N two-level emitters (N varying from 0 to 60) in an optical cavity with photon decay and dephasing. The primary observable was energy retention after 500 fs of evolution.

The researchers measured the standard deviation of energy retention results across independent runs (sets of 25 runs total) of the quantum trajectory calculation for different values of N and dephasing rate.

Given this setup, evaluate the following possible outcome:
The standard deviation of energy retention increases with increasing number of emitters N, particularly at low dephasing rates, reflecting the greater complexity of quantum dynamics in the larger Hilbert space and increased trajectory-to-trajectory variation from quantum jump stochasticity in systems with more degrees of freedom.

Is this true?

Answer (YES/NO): NO